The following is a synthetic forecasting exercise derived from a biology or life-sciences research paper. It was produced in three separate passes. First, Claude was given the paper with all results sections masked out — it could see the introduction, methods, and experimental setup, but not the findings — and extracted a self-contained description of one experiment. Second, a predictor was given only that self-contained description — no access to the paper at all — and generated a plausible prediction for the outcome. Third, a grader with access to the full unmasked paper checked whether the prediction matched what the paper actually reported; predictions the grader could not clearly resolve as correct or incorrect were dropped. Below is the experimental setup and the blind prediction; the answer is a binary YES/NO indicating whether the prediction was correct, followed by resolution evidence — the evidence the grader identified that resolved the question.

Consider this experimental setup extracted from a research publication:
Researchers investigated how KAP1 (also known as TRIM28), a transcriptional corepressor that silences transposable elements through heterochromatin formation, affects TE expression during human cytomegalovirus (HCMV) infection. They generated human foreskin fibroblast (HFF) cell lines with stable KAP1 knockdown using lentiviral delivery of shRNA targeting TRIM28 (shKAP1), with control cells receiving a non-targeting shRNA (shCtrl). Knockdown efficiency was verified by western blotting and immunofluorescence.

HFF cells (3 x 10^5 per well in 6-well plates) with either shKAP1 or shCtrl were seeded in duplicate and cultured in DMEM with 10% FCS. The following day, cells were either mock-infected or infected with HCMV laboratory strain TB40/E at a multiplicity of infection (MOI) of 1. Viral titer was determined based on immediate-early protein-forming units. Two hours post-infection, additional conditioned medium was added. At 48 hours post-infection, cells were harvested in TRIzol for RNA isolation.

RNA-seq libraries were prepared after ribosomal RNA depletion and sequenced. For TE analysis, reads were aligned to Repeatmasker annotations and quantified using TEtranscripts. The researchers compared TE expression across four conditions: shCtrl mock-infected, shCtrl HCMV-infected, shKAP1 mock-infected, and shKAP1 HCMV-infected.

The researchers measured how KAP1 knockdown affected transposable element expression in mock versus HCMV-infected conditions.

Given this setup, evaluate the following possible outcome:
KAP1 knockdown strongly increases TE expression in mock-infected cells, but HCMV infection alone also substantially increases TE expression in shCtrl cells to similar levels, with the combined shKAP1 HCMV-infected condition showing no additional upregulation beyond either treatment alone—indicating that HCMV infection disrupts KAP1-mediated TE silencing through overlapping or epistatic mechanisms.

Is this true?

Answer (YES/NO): NO